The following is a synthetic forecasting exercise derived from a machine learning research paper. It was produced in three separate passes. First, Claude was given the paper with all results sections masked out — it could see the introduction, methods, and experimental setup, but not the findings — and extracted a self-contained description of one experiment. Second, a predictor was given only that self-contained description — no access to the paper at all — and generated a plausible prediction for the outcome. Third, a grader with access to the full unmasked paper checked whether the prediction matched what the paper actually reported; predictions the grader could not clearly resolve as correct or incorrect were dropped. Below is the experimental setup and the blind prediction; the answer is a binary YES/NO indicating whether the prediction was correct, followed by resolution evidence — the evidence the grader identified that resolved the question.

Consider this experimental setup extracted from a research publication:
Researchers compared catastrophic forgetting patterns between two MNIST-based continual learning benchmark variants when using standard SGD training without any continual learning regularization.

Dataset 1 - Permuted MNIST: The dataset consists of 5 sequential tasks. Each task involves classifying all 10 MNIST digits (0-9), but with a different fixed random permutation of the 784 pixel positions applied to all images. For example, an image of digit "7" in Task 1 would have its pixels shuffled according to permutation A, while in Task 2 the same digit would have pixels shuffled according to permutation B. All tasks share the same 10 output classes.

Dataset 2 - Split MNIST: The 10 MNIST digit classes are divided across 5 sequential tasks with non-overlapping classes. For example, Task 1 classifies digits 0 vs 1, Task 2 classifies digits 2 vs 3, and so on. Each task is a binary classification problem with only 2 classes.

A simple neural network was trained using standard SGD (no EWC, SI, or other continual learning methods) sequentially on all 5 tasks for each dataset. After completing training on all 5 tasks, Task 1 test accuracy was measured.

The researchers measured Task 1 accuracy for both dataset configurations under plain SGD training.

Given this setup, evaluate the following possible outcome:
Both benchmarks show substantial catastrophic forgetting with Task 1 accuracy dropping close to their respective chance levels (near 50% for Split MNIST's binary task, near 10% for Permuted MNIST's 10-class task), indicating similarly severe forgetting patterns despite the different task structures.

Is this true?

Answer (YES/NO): NO